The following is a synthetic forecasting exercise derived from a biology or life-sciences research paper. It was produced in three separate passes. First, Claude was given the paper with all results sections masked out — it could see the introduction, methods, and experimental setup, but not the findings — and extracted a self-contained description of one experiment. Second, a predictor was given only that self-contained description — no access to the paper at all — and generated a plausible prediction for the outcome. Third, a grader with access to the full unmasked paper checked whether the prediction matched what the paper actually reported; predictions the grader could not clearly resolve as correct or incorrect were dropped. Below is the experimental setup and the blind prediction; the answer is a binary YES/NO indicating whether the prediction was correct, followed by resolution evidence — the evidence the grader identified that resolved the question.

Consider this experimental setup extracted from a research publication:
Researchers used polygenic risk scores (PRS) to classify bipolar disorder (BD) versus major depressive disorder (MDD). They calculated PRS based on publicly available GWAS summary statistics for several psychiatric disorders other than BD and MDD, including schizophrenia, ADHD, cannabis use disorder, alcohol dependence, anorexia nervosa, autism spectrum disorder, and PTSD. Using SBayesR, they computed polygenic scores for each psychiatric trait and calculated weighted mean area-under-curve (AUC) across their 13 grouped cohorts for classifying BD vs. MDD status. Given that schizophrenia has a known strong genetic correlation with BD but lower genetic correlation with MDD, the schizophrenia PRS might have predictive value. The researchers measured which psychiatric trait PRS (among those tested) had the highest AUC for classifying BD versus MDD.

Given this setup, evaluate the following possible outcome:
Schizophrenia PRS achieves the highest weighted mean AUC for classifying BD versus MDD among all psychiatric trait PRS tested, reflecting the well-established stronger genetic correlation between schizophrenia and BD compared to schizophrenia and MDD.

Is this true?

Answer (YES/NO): YES